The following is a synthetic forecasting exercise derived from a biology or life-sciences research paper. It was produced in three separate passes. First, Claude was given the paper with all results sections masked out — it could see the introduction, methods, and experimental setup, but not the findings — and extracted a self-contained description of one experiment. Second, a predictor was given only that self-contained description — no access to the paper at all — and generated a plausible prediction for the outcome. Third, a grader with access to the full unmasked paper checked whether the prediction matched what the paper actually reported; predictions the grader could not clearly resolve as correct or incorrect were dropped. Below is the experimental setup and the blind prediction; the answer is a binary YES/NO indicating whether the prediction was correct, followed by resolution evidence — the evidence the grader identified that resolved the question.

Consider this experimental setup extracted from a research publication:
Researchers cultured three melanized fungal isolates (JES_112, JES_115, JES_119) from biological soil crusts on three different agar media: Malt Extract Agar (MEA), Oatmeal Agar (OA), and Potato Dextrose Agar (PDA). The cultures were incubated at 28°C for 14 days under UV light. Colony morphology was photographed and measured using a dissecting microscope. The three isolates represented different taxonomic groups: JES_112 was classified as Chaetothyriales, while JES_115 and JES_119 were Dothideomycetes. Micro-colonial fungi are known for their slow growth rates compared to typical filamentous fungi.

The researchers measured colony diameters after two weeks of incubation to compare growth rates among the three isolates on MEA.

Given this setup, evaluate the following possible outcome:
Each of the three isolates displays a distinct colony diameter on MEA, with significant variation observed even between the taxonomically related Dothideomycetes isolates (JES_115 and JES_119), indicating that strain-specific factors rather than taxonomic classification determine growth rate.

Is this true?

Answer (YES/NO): NO